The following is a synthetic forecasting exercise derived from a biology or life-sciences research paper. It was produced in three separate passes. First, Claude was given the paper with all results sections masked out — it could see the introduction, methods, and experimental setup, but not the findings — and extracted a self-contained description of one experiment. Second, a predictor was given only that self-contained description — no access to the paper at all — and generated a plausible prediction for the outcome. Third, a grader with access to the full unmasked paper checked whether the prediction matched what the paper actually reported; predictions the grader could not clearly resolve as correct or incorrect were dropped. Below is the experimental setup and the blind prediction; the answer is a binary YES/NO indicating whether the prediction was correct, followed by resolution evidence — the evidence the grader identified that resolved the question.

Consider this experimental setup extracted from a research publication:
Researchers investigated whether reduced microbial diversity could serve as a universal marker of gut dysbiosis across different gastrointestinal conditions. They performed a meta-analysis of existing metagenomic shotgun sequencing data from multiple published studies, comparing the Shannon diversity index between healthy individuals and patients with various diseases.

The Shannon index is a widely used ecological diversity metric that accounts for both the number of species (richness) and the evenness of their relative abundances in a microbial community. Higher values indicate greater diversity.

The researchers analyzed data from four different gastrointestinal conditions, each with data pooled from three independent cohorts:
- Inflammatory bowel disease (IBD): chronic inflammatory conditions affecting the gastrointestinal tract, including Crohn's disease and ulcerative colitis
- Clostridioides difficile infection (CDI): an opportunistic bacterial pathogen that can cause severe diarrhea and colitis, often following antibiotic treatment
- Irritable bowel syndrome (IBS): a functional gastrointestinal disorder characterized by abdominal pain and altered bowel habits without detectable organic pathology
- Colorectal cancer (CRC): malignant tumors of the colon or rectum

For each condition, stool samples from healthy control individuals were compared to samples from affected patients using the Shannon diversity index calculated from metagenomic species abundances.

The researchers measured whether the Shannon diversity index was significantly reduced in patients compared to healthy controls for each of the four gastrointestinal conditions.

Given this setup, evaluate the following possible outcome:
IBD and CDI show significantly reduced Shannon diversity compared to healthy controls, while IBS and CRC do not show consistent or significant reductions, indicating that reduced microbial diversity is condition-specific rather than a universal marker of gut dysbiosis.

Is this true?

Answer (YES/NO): YES